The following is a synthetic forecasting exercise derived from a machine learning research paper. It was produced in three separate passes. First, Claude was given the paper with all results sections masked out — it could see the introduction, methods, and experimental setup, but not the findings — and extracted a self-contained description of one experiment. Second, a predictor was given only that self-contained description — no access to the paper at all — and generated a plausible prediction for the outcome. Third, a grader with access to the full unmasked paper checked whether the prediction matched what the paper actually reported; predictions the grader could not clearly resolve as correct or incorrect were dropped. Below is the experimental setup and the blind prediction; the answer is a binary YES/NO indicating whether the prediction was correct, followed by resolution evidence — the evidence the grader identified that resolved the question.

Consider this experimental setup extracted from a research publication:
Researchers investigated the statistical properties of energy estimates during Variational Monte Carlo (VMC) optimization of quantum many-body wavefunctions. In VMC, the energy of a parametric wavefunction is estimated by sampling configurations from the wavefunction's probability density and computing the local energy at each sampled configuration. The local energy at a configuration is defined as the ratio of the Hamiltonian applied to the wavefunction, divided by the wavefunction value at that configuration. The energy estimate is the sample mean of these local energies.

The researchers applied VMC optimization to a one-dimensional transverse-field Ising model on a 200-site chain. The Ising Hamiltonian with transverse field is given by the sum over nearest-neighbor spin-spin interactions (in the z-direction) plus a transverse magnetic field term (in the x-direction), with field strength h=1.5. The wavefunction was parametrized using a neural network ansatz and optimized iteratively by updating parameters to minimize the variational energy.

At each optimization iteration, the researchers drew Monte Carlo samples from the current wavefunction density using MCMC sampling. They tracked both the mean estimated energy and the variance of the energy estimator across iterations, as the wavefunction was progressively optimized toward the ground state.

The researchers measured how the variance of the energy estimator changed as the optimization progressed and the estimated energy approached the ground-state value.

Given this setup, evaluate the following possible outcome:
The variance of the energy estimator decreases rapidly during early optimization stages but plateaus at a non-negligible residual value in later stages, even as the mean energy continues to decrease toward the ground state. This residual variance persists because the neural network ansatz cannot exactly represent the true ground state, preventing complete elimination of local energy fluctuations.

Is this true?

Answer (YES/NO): NO